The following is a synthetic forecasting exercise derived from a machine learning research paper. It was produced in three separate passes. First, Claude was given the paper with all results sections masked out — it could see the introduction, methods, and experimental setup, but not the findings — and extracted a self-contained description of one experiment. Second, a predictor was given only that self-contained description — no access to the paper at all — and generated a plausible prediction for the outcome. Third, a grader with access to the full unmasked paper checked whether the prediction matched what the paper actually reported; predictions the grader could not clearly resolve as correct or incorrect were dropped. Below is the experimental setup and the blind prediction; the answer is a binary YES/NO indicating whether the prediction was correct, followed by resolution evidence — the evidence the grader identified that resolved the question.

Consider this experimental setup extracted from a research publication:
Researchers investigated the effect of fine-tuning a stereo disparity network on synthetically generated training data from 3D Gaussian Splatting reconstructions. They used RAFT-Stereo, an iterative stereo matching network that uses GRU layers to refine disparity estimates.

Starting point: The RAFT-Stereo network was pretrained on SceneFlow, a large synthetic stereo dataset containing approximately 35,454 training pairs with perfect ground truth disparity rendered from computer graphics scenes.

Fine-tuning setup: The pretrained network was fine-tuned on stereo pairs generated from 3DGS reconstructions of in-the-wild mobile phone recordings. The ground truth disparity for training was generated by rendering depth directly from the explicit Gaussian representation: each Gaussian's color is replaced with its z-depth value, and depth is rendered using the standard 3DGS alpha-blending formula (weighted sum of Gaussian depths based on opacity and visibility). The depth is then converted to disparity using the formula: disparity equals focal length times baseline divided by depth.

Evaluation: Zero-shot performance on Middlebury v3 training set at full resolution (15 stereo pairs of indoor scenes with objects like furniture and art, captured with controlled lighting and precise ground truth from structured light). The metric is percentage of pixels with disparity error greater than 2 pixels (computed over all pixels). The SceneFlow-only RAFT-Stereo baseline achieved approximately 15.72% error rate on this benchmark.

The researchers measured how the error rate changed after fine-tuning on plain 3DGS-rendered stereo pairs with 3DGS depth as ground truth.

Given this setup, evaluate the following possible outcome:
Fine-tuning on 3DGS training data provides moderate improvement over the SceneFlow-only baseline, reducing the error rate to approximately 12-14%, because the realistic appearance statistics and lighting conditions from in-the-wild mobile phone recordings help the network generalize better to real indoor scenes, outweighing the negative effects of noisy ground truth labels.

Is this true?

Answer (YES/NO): NO